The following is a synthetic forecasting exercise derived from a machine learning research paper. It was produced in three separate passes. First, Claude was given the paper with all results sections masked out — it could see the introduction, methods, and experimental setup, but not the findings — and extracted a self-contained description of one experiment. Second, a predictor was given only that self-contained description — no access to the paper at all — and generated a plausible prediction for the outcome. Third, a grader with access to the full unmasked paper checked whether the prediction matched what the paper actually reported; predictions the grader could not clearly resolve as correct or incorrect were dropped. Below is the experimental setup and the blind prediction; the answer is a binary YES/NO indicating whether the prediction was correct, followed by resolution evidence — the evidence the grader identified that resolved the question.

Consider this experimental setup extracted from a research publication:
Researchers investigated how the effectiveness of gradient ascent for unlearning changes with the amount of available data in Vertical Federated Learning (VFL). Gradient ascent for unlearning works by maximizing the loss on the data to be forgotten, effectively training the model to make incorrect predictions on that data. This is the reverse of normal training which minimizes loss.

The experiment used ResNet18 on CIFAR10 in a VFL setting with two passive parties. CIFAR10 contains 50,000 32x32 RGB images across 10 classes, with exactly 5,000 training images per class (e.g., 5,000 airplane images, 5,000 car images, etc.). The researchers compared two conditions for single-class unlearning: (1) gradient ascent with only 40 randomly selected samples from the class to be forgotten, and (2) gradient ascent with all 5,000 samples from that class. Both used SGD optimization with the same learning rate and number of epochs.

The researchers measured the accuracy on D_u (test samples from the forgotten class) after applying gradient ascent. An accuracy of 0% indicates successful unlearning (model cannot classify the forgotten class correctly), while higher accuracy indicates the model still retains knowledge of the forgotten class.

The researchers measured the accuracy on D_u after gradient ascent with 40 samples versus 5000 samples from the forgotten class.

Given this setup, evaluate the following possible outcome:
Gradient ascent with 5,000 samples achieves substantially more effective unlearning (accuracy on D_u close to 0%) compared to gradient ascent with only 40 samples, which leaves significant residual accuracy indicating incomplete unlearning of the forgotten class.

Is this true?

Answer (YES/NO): YES